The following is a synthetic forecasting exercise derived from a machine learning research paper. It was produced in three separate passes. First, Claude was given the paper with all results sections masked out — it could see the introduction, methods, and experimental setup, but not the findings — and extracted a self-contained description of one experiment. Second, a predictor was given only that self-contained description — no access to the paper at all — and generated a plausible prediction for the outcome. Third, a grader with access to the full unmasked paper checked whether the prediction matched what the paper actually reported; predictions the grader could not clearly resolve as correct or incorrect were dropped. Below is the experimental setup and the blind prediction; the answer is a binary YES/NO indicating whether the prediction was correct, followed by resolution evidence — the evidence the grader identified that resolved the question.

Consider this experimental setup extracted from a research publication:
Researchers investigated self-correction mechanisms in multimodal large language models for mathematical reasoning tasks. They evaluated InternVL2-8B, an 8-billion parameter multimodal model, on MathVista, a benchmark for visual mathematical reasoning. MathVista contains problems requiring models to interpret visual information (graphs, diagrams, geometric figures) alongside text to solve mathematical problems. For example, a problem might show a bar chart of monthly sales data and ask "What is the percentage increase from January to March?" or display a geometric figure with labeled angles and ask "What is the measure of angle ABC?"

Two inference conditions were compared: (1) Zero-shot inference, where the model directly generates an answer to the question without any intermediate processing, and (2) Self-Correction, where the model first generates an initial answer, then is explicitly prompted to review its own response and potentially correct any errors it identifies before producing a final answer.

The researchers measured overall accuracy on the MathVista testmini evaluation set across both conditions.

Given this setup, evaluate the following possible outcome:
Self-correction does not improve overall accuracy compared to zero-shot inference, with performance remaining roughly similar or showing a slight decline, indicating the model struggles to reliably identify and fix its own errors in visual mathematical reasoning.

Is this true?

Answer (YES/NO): NO